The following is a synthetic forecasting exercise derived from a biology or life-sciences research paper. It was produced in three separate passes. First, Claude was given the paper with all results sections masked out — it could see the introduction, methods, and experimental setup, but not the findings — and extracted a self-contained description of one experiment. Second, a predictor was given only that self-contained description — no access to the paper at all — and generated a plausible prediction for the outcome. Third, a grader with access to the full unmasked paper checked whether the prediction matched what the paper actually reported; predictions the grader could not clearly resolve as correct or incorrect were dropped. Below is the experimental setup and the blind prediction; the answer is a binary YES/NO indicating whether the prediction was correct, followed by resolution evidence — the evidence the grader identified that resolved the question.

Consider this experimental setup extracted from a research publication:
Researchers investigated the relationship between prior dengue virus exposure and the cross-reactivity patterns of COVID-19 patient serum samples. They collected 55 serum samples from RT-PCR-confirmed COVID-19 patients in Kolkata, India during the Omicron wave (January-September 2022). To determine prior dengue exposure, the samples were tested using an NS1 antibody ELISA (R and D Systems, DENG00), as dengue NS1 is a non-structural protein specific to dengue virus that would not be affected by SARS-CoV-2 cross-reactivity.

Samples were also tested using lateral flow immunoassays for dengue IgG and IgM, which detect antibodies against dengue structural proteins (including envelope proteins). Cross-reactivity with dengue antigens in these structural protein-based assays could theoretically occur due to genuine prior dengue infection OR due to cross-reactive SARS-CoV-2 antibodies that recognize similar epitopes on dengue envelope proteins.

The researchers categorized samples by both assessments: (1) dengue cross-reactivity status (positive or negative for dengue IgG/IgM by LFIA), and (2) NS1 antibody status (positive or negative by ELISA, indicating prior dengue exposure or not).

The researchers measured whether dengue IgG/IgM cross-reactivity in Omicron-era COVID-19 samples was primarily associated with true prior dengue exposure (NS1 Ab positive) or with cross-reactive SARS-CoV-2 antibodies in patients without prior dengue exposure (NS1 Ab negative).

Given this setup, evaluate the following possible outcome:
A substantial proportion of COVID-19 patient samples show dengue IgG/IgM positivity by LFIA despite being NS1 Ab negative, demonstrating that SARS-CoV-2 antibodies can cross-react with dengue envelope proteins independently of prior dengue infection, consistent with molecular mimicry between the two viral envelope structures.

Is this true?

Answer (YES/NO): YES